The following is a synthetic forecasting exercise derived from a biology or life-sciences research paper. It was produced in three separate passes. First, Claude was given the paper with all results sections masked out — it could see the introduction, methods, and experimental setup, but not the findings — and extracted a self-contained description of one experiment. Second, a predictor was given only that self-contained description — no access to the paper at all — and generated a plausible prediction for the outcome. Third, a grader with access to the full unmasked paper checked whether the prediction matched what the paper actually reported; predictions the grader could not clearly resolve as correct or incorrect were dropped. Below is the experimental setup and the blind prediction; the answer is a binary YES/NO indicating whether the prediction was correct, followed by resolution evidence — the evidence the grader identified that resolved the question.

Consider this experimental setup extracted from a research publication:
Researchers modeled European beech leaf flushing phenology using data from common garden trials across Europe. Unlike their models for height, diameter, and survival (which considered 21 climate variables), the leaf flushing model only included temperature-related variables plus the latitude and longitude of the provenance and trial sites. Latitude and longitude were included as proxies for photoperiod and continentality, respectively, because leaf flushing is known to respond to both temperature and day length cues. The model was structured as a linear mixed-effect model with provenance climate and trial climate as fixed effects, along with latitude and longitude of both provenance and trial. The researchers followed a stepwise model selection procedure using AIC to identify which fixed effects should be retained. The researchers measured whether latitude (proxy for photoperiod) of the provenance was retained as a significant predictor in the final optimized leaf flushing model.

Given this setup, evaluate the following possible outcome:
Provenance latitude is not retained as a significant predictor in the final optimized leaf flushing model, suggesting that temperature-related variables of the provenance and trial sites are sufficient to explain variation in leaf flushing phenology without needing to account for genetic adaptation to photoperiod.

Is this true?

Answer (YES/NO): NO